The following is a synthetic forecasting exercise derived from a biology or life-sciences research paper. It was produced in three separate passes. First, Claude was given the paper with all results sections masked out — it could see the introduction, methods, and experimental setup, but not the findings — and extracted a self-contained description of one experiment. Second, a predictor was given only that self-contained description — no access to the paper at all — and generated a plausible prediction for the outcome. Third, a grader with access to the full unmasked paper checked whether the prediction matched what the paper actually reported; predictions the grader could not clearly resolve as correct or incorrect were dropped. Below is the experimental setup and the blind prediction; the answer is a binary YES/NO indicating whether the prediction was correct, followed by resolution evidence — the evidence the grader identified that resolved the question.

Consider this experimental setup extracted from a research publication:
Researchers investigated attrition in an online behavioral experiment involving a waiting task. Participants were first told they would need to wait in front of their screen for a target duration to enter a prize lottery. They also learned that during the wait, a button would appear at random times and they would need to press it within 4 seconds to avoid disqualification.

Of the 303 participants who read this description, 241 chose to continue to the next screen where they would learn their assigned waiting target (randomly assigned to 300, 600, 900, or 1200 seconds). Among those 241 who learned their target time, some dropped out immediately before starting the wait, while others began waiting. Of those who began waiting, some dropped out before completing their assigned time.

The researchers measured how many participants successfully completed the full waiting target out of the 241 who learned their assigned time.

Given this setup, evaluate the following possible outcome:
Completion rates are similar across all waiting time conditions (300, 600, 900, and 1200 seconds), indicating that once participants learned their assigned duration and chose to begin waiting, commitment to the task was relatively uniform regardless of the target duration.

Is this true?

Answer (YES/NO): NO